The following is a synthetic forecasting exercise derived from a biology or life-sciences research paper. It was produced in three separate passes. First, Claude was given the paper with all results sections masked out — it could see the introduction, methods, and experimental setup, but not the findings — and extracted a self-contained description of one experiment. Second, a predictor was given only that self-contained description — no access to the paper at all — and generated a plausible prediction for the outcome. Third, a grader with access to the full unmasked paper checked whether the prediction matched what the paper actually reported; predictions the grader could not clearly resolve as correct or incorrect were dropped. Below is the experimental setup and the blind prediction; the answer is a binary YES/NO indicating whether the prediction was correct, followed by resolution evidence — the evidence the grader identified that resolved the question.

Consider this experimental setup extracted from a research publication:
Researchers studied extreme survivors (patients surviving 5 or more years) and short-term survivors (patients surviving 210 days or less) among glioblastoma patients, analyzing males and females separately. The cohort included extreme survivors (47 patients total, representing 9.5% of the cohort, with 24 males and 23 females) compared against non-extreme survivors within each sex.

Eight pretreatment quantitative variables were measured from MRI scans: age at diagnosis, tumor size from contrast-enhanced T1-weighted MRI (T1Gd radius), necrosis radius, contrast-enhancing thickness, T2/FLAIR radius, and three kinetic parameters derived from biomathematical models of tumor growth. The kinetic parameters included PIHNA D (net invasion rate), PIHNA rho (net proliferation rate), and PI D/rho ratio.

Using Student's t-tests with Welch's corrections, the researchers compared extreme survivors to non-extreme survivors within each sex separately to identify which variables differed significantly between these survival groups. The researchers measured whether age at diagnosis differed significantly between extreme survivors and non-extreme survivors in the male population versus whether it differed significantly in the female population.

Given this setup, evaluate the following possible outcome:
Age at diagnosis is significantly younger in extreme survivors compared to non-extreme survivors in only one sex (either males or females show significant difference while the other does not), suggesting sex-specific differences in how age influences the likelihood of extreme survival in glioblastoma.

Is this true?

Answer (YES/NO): NO